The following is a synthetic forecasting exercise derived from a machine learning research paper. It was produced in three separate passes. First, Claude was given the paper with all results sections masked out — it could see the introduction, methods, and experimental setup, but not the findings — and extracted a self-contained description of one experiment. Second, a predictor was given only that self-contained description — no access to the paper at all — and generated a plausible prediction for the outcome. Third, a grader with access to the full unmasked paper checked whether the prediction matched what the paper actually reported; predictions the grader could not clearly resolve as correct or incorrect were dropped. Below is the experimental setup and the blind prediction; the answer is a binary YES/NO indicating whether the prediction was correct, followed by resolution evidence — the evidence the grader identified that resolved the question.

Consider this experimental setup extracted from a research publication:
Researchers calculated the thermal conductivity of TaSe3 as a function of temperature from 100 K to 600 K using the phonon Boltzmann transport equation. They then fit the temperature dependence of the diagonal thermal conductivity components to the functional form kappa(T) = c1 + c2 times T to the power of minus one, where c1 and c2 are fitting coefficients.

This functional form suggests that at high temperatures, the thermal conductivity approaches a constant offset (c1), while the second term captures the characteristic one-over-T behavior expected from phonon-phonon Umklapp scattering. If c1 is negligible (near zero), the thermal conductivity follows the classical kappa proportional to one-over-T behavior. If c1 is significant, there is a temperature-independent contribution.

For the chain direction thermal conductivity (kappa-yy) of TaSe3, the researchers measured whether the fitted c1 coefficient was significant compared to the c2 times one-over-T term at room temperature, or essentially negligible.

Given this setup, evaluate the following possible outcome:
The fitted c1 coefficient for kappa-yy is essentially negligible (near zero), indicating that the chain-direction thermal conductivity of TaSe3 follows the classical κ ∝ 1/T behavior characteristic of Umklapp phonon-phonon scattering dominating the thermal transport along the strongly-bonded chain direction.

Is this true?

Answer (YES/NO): YES